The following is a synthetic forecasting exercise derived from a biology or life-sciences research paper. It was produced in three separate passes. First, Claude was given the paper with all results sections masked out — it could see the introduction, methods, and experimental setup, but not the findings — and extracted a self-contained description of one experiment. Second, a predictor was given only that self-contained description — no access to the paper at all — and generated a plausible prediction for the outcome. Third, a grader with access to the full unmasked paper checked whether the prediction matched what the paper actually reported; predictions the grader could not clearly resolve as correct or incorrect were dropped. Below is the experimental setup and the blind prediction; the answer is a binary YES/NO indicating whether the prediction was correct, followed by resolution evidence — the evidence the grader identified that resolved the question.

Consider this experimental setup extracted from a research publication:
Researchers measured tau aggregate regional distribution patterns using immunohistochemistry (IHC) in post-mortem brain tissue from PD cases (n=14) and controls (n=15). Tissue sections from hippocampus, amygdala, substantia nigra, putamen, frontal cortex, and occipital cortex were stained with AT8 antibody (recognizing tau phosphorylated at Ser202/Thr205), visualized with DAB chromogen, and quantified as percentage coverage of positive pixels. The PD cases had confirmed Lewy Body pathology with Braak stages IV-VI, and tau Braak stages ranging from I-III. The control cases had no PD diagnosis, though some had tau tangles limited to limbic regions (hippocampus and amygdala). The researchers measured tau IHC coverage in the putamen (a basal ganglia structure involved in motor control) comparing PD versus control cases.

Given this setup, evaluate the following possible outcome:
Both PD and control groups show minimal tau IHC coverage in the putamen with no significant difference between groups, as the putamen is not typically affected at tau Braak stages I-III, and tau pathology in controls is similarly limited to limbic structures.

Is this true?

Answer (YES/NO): YES